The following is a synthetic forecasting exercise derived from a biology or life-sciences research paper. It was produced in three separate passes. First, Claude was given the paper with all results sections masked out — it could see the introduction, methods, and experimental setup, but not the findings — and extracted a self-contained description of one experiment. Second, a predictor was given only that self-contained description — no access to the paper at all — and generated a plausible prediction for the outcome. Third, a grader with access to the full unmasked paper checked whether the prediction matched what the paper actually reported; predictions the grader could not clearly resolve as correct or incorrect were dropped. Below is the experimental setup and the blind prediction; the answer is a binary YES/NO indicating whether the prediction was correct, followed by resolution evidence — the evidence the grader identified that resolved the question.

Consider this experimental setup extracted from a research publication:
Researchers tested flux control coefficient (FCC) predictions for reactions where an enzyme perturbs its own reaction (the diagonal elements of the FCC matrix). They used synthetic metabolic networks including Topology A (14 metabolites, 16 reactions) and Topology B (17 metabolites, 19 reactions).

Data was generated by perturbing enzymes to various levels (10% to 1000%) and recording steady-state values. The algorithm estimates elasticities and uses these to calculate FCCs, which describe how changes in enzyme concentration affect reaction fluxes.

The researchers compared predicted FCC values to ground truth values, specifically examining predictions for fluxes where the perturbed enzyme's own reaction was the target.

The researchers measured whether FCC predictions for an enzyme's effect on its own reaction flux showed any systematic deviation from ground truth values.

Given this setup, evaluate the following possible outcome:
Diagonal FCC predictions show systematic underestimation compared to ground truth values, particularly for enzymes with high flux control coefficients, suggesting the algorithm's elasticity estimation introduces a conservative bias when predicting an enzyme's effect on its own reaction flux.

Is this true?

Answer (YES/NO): NO